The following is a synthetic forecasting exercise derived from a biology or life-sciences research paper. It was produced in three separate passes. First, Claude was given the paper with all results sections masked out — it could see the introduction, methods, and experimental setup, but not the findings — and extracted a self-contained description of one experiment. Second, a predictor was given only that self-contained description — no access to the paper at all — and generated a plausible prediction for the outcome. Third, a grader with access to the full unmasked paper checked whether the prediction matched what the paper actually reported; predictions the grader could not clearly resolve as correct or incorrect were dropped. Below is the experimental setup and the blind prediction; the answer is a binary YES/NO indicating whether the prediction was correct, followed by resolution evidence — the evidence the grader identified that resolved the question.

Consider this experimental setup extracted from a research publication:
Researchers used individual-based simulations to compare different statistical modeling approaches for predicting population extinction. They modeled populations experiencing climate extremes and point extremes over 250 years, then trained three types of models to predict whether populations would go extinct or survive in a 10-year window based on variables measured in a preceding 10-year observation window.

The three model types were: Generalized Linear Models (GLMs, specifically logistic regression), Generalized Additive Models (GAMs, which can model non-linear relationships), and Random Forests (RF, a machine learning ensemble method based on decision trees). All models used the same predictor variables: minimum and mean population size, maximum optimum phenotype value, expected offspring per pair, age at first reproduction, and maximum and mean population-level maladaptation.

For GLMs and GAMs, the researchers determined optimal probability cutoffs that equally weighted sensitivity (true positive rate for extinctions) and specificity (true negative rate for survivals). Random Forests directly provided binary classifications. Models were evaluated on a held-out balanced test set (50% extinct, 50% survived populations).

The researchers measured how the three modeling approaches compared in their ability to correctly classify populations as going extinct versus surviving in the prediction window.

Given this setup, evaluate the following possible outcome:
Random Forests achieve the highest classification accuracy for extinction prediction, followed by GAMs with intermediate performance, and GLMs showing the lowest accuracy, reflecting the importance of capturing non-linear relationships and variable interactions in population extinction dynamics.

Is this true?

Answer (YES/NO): NO